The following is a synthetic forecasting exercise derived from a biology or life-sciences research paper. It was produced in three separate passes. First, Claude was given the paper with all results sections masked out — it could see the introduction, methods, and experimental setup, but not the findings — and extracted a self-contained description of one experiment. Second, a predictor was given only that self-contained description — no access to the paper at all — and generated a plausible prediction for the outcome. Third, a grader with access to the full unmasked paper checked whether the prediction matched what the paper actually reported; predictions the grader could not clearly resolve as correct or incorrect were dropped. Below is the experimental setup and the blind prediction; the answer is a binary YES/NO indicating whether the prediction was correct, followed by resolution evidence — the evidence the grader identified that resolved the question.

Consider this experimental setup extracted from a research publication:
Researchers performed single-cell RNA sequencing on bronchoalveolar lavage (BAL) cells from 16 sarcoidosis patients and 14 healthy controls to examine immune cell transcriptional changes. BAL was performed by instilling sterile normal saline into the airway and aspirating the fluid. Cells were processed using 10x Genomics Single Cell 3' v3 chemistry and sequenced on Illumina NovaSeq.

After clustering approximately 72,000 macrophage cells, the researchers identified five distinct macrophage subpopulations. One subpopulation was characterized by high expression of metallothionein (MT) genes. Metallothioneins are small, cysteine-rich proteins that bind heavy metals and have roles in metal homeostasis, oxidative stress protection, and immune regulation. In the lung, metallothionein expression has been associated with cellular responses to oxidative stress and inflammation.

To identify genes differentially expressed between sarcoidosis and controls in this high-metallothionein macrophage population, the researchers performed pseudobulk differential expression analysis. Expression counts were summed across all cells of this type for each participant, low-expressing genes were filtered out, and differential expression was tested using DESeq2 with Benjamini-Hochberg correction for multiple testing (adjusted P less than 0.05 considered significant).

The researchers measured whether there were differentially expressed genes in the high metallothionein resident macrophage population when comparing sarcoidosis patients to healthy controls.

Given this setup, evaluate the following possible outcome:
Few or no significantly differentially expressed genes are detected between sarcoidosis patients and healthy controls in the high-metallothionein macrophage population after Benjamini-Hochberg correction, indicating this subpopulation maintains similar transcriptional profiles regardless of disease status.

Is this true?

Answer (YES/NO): YES